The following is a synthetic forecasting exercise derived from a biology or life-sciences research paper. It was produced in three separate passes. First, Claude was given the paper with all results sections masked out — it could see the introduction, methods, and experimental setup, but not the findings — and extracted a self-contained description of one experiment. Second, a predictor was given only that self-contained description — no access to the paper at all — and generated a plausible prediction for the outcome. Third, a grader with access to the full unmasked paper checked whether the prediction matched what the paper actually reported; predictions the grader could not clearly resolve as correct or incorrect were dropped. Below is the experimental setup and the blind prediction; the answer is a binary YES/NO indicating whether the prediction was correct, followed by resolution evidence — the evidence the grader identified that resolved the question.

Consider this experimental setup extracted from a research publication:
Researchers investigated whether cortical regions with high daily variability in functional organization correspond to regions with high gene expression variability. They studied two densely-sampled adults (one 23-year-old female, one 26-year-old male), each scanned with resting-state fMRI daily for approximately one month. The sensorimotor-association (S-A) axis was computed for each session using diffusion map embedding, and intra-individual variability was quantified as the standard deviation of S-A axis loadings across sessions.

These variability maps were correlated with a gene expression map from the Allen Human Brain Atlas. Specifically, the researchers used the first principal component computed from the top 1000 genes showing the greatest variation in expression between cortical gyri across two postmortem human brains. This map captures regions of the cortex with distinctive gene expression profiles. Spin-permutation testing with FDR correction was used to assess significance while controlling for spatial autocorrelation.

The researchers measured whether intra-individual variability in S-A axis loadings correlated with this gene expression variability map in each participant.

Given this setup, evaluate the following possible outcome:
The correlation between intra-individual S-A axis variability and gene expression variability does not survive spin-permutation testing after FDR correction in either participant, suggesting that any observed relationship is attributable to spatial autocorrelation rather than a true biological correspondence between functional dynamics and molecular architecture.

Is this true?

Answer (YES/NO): NO